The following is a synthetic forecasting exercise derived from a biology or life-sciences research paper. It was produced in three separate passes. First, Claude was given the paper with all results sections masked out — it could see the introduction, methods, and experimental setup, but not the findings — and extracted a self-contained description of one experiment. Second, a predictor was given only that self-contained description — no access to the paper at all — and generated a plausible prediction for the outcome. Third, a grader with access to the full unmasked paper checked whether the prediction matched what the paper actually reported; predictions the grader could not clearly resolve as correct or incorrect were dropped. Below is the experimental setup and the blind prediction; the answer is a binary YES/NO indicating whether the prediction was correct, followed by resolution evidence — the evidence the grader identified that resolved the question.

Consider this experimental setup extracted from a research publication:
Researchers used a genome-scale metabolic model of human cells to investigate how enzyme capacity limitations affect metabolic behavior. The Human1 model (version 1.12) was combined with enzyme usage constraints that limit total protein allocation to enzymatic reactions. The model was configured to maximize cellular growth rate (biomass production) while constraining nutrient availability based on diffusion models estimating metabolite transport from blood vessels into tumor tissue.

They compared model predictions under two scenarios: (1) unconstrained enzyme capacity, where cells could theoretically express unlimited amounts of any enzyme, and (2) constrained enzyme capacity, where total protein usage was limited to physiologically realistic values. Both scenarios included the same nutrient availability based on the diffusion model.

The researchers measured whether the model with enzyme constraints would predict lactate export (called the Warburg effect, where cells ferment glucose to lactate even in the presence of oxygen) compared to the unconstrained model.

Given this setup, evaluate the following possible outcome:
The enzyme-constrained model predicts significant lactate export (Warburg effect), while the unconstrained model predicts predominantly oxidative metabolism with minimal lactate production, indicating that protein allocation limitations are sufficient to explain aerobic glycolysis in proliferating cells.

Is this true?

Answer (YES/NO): YES